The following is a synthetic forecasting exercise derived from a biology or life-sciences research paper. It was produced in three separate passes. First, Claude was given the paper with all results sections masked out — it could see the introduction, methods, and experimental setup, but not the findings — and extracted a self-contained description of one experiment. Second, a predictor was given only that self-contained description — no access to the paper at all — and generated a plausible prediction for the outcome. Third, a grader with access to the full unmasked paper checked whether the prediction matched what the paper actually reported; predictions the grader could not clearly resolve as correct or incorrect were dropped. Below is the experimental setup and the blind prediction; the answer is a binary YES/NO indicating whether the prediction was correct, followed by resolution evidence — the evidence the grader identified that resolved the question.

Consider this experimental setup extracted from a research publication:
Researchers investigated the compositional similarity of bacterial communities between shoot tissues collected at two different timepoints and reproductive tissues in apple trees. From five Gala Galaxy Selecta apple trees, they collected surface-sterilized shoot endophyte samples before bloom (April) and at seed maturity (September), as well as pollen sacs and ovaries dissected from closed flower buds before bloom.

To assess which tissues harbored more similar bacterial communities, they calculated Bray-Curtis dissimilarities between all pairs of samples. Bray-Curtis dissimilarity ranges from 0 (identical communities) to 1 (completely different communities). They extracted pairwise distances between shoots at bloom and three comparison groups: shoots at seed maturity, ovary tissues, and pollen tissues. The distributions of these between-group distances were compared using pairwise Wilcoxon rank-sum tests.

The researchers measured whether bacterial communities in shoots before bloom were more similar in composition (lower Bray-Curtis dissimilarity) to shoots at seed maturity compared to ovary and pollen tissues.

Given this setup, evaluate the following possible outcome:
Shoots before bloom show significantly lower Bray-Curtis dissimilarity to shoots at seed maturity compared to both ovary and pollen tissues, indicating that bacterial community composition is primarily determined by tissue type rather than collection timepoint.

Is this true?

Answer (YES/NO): NO